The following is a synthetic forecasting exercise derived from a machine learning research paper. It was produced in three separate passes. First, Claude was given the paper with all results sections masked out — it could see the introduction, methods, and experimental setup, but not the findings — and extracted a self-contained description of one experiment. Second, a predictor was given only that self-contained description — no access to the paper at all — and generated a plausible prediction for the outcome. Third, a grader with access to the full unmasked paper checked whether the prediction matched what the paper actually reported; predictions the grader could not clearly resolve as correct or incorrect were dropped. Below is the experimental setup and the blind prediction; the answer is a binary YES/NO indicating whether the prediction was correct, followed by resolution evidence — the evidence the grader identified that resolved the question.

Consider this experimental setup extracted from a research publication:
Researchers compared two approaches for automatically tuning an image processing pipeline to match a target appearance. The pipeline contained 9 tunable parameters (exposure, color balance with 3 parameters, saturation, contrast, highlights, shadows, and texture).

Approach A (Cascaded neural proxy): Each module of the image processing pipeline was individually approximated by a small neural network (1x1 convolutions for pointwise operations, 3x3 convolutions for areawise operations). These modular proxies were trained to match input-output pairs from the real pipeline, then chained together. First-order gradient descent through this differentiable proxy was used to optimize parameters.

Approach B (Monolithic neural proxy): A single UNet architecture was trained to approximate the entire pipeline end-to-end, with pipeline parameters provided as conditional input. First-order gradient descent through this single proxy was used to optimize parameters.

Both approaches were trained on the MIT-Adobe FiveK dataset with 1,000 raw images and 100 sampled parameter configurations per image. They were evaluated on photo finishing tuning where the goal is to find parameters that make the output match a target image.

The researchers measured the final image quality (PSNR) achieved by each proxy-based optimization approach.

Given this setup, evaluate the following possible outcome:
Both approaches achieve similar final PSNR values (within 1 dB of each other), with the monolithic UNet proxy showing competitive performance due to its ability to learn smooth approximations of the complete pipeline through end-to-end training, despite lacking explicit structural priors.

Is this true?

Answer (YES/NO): YES